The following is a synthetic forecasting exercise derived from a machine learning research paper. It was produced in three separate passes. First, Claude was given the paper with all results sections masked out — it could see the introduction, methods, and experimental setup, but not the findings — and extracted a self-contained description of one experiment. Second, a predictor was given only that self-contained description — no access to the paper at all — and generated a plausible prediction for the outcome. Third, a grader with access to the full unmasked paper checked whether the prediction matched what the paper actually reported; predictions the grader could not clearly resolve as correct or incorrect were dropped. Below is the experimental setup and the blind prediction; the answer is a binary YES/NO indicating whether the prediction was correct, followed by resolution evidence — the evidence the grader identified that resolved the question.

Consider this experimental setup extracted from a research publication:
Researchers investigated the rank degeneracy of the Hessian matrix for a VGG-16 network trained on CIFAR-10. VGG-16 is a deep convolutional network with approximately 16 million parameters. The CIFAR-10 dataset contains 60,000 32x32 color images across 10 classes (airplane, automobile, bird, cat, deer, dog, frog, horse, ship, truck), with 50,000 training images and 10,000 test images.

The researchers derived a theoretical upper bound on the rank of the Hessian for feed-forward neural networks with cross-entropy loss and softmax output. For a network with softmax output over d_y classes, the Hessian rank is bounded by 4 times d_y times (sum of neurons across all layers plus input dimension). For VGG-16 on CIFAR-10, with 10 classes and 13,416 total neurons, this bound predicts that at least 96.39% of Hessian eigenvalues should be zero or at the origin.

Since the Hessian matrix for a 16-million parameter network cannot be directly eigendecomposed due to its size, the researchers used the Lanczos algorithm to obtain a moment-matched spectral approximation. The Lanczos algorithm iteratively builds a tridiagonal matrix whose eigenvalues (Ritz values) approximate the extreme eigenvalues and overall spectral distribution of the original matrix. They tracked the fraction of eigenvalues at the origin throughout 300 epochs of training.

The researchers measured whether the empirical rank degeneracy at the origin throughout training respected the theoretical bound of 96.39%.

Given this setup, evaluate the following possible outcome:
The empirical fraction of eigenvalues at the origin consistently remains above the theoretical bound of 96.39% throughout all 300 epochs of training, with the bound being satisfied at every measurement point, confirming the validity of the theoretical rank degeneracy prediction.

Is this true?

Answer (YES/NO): NO